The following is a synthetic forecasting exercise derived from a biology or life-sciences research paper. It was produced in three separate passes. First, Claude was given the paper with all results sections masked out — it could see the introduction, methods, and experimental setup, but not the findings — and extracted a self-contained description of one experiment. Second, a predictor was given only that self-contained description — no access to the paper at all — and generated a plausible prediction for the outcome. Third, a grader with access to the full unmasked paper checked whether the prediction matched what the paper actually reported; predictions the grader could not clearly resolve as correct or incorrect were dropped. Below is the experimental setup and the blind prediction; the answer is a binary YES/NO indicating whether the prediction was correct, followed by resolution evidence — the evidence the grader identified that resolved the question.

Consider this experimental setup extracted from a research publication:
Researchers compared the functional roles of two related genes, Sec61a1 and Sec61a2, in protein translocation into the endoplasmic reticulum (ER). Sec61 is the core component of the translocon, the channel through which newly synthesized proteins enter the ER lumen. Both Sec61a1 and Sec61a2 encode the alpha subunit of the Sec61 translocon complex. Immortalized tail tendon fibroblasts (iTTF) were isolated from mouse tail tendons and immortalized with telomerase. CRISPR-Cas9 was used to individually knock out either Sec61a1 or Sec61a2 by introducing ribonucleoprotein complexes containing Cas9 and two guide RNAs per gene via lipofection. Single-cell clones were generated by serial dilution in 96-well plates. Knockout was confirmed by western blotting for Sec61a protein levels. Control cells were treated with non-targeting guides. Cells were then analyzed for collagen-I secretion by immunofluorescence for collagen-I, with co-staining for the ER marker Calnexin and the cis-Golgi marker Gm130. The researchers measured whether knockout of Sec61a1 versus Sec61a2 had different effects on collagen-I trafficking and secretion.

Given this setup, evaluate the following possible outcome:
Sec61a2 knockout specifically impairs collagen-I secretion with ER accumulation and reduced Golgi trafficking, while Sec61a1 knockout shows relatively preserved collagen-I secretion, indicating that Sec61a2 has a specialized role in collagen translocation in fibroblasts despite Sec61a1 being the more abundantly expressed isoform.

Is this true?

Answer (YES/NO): NO